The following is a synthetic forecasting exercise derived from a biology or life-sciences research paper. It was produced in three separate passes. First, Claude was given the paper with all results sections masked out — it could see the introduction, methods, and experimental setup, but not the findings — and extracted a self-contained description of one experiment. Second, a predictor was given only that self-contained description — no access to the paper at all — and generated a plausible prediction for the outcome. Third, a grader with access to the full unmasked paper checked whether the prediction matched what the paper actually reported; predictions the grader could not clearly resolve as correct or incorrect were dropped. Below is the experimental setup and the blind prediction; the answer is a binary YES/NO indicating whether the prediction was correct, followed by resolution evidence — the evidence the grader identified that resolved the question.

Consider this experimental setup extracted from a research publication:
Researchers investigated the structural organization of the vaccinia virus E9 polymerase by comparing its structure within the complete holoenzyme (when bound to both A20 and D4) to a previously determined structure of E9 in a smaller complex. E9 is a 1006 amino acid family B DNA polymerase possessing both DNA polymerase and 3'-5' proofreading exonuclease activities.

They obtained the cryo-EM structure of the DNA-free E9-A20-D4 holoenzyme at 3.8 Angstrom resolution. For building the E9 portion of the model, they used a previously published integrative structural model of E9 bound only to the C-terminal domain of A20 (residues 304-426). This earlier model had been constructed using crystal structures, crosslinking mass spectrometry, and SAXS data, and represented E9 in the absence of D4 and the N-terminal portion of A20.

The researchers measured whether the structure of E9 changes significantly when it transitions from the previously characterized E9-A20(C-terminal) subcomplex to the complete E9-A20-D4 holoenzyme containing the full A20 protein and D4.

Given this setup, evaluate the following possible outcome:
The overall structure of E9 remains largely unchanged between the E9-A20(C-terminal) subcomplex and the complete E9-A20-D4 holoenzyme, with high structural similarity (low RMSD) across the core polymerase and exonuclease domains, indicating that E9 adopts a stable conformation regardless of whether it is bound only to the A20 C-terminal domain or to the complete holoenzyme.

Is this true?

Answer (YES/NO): YES